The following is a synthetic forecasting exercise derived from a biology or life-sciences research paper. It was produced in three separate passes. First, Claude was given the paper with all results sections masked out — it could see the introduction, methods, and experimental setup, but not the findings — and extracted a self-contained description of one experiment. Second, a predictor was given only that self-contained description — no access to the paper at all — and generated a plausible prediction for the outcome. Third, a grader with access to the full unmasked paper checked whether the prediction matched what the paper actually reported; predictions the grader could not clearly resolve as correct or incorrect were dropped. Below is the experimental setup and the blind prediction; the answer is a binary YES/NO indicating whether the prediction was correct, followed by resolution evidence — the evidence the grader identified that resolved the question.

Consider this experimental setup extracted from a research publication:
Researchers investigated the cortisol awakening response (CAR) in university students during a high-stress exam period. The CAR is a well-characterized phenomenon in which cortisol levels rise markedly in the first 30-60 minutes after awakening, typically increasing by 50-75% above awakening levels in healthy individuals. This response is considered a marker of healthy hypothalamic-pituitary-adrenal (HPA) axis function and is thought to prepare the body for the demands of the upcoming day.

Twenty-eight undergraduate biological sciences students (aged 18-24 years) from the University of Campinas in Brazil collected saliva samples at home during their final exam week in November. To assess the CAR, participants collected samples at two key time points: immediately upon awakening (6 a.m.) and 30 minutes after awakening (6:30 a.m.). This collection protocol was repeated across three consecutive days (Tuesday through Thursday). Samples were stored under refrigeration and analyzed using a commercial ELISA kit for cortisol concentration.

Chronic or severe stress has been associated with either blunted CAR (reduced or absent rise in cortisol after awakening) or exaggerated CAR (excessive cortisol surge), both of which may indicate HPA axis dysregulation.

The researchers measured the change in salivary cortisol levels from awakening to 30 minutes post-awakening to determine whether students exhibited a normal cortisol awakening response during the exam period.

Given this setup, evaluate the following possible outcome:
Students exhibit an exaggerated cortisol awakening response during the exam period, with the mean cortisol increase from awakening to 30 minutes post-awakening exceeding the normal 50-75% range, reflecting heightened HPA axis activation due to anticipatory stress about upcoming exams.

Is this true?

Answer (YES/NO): NO